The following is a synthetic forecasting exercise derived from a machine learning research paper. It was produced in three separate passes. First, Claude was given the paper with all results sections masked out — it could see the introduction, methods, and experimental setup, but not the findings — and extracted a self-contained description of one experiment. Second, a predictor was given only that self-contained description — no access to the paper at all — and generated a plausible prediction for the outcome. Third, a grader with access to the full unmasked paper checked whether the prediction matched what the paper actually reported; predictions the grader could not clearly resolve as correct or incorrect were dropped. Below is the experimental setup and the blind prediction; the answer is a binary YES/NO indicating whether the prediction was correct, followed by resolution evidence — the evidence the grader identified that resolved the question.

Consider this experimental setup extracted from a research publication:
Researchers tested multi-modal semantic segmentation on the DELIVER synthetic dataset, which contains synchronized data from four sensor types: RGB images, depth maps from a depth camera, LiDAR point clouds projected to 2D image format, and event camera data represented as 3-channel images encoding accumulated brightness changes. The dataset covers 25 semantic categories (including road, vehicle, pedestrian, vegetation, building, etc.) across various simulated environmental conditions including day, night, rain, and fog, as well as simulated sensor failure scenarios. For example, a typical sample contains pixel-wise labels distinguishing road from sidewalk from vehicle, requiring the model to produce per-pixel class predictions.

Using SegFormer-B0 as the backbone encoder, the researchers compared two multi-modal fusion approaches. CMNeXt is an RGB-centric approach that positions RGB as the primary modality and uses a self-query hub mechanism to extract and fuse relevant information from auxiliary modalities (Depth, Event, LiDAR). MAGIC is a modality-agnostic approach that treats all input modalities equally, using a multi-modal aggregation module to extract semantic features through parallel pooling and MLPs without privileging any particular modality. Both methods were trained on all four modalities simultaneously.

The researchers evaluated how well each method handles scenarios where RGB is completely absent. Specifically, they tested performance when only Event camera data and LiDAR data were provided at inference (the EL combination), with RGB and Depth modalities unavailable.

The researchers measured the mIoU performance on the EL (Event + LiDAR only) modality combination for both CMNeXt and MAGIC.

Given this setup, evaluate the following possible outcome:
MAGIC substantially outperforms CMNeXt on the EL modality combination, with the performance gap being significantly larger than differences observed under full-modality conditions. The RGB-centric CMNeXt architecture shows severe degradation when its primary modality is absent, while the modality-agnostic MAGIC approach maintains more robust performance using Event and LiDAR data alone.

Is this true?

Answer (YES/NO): NO